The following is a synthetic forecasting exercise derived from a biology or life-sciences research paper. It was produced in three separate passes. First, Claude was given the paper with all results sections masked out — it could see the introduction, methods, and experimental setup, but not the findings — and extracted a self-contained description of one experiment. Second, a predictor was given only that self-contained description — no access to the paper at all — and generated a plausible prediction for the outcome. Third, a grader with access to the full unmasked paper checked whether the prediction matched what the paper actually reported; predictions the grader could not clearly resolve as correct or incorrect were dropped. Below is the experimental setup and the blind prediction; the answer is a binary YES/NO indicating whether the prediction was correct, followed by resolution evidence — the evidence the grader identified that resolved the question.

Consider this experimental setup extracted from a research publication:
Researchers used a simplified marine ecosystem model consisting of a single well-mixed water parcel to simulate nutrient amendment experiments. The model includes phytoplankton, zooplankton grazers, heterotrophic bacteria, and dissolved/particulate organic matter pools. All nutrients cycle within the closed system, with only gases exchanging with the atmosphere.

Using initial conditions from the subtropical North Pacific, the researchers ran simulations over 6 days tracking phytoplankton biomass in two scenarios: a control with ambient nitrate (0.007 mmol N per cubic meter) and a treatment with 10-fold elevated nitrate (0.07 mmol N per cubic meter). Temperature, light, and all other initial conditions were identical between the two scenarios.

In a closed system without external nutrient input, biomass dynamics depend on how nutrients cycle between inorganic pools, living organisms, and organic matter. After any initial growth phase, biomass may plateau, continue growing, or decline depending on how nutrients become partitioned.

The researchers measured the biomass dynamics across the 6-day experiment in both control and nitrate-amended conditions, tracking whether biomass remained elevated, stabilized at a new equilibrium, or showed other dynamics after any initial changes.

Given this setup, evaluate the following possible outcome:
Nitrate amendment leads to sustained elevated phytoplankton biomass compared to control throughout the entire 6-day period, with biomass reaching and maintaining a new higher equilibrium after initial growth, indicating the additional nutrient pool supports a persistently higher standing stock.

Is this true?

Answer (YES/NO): NO